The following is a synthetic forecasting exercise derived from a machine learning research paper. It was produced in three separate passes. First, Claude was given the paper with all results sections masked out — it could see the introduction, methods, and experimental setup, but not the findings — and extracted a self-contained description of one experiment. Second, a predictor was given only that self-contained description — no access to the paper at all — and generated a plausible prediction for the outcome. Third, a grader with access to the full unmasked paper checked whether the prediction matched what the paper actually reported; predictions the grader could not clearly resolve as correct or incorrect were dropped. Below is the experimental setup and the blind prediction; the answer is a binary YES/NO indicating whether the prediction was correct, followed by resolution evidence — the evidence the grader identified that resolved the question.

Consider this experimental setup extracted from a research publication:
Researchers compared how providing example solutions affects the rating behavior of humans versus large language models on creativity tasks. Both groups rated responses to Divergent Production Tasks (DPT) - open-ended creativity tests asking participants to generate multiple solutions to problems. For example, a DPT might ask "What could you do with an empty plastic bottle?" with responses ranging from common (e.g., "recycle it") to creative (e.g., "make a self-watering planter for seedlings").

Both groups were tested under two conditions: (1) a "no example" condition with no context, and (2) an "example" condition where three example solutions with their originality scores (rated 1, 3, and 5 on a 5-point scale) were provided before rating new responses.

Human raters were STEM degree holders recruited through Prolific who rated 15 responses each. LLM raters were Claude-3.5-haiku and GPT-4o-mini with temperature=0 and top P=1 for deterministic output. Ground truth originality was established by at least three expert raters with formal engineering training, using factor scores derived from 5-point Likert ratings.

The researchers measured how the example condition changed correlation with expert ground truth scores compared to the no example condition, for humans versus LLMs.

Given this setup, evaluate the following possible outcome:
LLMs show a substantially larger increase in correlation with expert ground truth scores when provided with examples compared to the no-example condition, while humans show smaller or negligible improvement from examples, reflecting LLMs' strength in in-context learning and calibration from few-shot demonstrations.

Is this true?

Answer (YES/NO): YES